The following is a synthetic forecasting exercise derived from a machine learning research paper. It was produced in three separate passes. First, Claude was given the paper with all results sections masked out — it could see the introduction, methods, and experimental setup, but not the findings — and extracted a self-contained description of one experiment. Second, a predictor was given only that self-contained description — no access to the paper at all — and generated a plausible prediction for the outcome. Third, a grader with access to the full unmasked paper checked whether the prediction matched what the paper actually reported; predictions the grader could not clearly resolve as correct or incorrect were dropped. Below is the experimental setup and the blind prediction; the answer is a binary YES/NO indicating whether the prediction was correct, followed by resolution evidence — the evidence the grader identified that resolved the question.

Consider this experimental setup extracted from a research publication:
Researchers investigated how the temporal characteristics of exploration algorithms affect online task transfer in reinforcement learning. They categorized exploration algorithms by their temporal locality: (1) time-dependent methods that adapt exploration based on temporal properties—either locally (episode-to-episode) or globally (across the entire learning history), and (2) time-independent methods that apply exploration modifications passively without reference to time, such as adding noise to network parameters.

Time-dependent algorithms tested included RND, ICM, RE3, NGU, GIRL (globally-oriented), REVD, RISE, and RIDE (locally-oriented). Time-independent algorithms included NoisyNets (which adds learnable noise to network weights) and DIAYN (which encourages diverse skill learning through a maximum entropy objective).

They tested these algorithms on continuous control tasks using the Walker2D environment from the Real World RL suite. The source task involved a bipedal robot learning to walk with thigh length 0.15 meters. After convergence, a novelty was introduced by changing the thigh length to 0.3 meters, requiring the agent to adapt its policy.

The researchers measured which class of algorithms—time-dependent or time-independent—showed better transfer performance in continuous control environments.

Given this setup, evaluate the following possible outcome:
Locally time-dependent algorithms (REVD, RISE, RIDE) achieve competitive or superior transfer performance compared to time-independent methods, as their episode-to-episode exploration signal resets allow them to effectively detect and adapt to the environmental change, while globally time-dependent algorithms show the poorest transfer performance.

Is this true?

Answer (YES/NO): NO